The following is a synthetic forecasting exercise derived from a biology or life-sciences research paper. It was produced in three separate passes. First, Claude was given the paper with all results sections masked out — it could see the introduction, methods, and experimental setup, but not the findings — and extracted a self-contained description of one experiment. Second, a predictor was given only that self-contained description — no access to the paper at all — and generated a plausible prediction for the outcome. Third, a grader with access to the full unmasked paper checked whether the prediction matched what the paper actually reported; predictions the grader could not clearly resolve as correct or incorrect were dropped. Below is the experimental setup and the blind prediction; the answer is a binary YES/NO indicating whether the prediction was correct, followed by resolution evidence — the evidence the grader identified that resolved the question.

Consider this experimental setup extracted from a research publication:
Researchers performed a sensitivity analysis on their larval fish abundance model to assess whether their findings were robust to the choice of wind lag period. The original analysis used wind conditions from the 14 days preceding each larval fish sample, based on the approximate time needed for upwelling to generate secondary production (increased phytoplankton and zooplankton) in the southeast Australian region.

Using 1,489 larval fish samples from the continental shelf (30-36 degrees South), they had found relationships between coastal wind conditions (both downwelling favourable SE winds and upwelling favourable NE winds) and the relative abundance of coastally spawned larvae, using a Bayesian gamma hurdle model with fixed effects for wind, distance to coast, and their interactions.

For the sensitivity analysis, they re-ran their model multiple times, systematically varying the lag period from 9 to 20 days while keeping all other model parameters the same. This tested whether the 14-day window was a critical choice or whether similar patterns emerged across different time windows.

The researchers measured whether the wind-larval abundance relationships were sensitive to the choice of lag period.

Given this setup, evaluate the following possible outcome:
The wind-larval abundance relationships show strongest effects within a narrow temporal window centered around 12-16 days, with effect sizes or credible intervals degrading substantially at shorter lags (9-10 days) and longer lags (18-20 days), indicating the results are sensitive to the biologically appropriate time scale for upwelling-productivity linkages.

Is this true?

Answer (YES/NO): NO